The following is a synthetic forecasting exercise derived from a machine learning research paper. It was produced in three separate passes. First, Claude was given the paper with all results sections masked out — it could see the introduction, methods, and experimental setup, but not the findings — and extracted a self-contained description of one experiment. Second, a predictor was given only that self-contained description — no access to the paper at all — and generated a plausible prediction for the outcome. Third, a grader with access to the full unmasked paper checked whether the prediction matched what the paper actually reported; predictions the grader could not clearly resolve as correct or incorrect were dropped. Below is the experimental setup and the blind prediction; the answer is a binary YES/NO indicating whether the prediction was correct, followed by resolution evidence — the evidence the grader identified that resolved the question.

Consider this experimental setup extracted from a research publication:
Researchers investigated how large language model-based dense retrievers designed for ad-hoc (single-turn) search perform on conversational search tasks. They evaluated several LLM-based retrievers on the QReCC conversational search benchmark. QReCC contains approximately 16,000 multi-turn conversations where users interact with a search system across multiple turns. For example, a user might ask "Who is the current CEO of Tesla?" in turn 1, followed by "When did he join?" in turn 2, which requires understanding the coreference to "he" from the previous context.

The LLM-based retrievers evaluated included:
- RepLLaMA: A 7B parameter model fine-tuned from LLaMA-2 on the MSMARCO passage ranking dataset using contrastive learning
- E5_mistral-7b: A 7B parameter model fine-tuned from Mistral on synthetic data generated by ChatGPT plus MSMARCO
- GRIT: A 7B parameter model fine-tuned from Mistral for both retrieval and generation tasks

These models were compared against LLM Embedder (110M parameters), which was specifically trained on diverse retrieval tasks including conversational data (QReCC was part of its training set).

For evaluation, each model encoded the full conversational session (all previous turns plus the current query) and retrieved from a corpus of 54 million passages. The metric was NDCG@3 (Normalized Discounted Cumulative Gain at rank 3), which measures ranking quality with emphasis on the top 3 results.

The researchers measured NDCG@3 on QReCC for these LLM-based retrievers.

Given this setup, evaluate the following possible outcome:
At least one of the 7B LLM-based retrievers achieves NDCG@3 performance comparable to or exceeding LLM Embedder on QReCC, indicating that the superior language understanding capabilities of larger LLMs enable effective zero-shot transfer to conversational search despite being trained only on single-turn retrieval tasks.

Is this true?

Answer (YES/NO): NO